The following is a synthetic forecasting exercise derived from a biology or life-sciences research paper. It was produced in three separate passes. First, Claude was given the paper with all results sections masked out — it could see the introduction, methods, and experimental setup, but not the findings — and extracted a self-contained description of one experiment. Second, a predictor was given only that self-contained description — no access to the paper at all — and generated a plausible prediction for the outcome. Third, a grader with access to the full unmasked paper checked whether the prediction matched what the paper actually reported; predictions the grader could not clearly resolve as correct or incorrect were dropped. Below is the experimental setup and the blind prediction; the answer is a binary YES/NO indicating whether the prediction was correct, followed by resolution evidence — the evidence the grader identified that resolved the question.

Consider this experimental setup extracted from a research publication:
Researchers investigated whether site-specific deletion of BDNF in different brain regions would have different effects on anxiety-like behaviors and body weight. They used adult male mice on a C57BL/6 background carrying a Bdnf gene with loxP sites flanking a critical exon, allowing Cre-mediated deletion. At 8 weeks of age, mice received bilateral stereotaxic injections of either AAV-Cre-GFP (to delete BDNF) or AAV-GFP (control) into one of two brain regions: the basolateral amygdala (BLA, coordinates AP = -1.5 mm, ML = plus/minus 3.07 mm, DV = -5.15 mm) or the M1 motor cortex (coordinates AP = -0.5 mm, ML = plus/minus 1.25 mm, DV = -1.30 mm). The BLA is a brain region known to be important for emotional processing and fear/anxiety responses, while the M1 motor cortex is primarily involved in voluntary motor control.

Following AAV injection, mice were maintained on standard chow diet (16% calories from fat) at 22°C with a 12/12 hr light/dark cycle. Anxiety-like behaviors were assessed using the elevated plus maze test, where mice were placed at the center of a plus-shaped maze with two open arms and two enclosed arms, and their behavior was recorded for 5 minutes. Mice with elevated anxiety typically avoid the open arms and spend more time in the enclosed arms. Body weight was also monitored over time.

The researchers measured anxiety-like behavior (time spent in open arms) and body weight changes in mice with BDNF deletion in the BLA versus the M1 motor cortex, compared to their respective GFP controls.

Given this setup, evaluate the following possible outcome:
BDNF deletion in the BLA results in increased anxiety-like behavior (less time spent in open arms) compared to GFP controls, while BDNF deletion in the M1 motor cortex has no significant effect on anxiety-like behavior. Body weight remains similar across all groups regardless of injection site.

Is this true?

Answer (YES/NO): NO